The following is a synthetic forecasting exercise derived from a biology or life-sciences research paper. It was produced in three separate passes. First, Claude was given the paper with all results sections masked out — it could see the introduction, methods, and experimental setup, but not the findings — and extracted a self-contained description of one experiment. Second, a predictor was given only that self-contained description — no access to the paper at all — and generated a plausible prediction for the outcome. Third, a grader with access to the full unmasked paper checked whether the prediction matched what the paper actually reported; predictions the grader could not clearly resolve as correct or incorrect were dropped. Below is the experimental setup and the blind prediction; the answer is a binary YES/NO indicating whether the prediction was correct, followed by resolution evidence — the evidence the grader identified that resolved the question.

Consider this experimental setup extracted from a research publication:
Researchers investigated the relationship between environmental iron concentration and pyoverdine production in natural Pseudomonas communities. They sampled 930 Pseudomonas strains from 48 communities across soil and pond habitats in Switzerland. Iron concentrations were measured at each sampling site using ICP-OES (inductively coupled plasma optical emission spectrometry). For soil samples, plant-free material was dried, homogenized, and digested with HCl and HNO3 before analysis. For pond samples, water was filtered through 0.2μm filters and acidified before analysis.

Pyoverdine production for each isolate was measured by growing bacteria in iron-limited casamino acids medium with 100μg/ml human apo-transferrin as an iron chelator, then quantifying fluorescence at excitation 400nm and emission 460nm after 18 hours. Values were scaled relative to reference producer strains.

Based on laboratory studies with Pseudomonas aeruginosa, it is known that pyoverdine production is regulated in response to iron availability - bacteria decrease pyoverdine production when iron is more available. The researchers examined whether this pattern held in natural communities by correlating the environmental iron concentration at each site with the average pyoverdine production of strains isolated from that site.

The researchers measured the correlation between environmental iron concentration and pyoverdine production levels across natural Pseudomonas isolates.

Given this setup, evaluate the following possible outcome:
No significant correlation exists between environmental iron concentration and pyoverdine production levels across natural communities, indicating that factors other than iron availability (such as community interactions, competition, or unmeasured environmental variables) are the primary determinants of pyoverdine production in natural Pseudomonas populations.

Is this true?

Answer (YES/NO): YES